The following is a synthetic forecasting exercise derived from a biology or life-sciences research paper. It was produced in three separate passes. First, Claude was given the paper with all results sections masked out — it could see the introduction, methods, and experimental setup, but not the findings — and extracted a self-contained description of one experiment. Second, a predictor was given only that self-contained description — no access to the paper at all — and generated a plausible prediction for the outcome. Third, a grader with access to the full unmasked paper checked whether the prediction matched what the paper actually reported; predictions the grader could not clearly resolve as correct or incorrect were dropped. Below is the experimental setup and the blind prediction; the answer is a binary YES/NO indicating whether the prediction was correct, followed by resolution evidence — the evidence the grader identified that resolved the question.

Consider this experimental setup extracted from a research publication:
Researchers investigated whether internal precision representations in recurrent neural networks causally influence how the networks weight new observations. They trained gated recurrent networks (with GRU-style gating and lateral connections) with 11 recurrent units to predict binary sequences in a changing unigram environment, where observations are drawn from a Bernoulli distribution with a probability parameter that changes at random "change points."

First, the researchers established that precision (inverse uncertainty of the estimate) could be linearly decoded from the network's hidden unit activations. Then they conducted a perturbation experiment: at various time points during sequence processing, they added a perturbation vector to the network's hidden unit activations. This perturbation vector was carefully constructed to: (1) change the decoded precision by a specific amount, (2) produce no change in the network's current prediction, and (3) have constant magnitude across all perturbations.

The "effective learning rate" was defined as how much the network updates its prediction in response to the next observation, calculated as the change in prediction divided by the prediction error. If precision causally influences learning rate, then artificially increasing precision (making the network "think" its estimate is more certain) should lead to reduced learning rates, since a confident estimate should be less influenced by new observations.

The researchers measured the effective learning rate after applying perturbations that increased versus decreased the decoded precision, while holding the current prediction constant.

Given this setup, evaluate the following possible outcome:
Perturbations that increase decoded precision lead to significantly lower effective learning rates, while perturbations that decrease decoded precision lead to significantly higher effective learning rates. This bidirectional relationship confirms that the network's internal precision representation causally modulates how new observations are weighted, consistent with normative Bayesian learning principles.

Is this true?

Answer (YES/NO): YES